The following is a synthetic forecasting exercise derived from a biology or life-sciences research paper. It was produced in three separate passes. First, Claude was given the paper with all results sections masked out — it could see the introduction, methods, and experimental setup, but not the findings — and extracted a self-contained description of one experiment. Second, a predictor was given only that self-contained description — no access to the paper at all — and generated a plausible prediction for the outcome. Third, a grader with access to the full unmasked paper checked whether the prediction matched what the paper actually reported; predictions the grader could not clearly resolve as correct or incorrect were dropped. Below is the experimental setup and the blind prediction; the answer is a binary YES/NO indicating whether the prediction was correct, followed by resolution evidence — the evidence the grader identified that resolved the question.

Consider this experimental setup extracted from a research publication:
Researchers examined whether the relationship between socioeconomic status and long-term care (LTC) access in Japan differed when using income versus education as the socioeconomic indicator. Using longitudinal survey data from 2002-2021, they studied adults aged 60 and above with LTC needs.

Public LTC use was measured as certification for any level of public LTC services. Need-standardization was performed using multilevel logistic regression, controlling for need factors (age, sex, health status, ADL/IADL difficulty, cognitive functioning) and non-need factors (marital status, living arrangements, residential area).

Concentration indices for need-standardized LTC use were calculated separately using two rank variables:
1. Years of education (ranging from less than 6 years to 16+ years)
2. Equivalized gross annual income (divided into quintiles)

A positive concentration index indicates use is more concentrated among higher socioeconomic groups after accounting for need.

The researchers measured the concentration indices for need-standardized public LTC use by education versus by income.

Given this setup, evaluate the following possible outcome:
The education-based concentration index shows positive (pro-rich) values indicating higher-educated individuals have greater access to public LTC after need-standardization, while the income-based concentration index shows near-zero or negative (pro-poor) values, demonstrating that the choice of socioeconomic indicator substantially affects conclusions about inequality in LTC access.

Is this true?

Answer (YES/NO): NO